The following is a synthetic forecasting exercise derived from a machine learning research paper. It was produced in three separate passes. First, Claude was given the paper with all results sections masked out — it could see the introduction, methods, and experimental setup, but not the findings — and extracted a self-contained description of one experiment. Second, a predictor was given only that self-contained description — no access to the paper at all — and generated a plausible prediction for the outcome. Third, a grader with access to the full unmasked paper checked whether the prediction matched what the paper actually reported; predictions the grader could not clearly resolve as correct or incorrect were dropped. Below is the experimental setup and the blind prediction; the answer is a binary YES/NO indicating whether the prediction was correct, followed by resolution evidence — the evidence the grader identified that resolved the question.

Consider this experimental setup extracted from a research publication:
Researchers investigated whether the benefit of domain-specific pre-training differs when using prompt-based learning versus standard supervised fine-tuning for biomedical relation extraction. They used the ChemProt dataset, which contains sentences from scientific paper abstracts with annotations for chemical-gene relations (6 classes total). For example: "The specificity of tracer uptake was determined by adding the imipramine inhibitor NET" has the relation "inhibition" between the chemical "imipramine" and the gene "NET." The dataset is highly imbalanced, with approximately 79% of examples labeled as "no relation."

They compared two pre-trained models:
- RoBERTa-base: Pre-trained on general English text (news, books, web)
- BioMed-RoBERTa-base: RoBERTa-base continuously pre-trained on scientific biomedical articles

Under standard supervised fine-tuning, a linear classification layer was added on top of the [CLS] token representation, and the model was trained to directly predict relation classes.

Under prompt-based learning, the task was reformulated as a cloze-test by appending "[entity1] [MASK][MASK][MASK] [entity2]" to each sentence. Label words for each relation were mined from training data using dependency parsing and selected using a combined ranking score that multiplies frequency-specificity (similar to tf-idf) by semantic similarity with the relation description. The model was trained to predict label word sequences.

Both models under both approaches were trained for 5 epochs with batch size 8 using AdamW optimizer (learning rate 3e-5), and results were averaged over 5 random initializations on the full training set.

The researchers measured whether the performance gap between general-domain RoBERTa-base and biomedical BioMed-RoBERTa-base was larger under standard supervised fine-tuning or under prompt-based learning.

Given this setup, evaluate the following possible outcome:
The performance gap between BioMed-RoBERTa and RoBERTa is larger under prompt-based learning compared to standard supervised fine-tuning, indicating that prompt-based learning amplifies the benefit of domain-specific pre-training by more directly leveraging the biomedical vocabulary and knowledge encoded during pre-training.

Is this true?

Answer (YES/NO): NO